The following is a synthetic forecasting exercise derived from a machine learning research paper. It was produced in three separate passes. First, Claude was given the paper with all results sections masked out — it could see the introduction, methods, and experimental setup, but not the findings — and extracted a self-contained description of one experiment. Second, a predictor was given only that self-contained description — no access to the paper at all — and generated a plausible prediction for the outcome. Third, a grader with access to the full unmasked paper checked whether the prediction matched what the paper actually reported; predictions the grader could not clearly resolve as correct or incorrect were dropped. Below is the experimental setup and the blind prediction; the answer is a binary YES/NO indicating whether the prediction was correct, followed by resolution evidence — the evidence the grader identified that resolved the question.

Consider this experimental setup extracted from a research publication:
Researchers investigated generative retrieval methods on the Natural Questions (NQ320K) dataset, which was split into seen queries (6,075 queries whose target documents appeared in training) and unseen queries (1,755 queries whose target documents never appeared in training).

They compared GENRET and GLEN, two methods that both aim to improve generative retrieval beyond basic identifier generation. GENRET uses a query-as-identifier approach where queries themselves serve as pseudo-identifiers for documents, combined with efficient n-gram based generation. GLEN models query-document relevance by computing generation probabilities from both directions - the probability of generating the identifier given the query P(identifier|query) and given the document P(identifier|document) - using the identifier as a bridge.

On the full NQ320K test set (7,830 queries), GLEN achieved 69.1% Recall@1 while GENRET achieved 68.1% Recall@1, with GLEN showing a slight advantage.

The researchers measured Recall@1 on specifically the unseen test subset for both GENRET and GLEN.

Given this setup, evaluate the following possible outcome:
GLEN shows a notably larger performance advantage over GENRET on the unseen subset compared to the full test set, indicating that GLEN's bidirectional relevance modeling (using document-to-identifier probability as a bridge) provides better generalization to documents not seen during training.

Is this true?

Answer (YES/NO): NO